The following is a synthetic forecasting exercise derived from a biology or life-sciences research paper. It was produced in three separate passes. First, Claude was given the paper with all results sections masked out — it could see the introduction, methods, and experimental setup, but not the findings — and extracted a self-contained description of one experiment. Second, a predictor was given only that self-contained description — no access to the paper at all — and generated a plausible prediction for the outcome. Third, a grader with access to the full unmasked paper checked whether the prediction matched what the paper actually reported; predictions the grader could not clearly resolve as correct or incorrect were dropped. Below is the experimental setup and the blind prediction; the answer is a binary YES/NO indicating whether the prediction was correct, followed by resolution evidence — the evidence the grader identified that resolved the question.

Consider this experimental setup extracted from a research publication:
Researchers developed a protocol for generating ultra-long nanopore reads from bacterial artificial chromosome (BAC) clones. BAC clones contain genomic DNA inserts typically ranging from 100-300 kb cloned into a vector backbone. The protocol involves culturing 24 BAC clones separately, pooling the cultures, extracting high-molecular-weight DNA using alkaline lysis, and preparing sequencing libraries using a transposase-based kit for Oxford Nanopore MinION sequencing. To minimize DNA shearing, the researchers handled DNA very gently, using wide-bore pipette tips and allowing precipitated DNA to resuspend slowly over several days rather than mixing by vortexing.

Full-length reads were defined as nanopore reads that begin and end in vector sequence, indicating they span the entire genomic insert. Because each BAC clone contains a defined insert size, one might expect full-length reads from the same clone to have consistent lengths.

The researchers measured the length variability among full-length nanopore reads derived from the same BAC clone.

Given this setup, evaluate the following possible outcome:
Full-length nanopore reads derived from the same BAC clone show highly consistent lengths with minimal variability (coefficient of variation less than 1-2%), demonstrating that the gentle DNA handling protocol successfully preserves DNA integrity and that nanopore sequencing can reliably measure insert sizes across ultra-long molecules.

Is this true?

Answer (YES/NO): NO